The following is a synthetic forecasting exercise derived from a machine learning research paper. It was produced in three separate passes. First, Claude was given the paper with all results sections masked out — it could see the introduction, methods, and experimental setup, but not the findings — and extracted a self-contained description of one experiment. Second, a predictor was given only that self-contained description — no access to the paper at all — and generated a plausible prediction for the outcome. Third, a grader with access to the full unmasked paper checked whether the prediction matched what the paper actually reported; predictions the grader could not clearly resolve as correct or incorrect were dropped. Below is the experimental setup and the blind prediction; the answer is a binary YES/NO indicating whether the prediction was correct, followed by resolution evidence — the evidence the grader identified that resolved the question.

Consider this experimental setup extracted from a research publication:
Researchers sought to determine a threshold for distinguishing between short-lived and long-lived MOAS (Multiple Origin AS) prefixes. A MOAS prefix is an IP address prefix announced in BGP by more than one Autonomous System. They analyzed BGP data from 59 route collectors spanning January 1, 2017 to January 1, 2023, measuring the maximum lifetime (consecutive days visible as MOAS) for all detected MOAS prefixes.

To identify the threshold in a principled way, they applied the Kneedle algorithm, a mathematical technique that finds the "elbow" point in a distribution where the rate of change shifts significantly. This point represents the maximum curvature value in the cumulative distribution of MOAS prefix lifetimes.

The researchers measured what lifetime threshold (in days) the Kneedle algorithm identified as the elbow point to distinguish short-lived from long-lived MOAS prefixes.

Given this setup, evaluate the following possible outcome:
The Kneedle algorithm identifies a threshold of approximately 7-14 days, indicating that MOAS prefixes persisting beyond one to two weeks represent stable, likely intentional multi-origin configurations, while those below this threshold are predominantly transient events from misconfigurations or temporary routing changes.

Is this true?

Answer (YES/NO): NO